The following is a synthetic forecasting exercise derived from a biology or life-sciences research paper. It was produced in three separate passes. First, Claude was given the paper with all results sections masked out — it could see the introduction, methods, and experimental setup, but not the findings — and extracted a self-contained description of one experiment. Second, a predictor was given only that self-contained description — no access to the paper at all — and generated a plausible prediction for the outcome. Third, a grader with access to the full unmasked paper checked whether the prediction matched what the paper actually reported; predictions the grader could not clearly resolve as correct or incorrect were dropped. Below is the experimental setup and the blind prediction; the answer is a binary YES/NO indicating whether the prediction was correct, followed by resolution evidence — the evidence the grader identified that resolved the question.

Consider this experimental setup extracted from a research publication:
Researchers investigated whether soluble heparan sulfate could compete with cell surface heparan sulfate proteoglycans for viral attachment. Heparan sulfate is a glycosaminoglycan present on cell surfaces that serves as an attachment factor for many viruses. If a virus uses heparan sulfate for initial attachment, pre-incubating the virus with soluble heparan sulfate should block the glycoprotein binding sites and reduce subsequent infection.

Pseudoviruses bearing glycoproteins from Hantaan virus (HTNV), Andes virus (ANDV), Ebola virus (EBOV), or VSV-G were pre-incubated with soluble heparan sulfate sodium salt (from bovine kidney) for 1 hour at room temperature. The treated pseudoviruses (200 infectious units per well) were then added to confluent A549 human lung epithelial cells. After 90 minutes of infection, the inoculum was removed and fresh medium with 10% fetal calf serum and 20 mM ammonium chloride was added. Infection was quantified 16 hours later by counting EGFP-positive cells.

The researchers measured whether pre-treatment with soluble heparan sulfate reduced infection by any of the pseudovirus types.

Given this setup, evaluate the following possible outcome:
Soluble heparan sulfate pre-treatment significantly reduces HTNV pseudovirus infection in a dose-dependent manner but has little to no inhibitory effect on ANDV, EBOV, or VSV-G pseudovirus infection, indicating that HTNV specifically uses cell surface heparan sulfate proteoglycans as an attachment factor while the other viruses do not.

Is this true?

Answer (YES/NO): NO